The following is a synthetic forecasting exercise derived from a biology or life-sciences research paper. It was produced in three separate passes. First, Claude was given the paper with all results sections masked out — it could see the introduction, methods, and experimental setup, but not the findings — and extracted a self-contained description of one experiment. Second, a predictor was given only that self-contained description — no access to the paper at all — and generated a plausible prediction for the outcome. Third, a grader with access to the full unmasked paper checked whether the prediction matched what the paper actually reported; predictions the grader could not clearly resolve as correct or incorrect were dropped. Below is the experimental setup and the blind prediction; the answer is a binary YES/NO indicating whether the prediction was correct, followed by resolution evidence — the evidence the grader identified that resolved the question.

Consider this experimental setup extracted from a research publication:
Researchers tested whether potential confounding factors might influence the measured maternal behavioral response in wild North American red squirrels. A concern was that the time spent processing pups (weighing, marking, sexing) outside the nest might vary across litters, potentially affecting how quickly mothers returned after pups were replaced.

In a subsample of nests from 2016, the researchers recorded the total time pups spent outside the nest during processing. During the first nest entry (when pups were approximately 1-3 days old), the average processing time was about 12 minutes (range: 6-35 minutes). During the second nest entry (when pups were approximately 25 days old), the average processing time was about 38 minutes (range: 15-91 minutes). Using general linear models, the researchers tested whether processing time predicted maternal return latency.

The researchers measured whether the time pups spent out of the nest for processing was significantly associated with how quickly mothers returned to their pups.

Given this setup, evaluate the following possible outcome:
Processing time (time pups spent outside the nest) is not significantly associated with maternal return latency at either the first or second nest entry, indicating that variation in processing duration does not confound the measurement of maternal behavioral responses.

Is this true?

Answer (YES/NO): YES